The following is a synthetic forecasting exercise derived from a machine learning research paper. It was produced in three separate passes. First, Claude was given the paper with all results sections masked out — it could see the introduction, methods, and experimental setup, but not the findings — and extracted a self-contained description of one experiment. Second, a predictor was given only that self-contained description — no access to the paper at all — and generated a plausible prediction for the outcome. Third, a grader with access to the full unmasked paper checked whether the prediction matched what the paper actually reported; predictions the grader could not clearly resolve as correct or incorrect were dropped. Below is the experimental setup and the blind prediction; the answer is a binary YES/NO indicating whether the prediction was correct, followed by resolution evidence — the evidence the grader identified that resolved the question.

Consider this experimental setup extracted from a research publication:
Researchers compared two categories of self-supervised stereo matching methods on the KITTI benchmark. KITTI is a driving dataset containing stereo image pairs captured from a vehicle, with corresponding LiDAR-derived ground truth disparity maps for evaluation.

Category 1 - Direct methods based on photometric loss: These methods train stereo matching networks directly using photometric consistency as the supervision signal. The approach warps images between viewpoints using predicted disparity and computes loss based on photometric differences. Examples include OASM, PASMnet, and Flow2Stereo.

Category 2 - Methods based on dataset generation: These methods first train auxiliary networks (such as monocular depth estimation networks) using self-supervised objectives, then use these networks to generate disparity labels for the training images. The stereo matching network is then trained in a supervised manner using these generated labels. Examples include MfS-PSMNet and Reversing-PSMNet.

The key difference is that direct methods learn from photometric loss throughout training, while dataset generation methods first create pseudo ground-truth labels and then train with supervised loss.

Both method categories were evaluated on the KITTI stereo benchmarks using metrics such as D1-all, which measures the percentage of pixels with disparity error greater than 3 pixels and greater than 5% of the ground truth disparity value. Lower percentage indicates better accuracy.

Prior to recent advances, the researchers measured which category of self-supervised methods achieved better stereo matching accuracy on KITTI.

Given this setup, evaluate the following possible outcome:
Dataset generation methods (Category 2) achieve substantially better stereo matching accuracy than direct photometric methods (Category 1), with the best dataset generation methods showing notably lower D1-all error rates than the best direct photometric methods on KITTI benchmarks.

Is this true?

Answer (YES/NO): YES